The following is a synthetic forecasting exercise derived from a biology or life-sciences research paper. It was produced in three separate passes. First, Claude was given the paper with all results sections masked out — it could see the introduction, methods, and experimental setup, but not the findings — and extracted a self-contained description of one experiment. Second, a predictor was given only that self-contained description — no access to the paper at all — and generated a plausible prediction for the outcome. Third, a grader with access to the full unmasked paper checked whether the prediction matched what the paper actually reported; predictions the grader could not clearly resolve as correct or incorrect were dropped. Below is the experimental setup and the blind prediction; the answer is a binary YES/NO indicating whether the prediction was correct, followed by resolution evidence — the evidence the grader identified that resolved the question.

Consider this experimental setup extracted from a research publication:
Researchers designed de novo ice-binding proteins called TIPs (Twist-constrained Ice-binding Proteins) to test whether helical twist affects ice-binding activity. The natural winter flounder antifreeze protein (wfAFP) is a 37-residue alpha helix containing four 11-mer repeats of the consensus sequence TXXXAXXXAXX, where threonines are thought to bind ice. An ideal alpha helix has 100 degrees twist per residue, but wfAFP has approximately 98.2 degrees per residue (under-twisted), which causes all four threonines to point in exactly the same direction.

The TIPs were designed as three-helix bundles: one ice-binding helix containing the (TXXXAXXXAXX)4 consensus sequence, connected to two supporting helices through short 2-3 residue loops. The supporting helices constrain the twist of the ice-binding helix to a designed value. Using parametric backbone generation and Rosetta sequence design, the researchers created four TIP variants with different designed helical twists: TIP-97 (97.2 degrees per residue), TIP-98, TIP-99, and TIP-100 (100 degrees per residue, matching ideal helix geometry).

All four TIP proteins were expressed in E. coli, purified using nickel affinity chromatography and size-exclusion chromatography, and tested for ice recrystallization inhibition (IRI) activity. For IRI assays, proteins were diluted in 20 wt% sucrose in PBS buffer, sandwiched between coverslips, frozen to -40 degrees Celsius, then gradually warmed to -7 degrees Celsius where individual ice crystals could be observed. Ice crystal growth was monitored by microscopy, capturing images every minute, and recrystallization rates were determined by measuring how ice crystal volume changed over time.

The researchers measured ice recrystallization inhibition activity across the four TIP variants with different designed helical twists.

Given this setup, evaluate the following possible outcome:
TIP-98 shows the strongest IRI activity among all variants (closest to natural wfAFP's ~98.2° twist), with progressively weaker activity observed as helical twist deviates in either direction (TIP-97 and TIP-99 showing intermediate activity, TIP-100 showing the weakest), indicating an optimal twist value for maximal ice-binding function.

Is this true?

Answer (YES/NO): NO